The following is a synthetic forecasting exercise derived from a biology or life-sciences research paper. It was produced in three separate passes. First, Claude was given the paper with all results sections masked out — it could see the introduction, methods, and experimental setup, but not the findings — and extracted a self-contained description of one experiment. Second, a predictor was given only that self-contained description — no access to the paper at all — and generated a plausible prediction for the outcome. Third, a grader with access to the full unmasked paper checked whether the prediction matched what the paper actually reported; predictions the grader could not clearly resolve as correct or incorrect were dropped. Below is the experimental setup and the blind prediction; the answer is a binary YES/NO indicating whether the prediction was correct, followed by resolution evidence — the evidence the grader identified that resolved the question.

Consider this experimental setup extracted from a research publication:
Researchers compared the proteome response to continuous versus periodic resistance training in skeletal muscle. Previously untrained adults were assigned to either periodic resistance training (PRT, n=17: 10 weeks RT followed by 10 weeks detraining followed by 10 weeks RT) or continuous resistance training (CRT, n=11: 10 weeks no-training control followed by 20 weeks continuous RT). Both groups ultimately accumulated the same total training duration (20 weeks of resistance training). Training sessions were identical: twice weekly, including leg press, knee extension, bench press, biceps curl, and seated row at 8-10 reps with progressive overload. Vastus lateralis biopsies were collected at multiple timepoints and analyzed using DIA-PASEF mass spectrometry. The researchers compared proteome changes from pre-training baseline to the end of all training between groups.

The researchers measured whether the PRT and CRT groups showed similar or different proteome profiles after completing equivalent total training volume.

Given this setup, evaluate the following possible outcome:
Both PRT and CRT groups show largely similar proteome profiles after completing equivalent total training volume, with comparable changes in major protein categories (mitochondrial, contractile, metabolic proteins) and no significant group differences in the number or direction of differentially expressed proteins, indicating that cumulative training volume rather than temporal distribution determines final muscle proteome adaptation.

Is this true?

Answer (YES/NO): YES